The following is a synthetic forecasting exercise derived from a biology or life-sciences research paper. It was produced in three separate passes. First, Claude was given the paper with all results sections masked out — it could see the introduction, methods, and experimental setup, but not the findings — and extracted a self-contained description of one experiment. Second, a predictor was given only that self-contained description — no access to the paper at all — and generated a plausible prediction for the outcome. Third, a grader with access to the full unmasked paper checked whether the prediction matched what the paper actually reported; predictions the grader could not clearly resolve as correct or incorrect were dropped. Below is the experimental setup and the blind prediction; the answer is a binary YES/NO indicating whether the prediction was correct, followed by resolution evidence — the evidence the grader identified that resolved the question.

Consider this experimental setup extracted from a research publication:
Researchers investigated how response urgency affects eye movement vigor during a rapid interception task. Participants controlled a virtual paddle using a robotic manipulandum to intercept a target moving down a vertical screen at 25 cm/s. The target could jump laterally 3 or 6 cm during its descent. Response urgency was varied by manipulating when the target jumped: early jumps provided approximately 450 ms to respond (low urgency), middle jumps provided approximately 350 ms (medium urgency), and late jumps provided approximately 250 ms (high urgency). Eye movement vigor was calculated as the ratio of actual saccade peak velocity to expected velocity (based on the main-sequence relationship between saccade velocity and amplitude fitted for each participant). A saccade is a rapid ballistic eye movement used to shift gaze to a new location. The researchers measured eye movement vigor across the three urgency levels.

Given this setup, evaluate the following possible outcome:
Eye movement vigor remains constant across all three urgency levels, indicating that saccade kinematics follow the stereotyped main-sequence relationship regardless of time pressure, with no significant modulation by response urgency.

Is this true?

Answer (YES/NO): YES